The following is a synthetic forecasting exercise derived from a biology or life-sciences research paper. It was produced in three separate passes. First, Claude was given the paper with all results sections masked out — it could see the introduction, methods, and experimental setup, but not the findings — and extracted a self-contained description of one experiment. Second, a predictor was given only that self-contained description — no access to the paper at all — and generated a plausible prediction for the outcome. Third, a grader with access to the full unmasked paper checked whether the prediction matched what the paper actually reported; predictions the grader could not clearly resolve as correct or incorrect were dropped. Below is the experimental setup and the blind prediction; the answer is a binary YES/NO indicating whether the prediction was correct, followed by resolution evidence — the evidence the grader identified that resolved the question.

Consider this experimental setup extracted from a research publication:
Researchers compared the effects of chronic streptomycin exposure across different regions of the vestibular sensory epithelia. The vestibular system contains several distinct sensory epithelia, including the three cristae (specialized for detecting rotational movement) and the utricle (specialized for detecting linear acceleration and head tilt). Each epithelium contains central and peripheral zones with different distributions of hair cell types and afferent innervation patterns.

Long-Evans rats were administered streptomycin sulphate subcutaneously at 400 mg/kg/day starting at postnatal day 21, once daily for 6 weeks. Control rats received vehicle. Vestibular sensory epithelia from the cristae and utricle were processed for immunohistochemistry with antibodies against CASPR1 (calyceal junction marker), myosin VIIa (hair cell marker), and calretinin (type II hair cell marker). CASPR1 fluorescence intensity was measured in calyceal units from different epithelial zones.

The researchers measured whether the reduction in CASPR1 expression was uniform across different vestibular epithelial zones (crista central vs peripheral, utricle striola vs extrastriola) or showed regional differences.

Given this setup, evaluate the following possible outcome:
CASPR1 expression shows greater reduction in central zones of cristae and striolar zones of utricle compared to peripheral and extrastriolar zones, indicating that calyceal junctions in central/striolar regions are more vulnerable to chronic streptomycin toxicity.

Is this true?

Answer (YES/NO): NO